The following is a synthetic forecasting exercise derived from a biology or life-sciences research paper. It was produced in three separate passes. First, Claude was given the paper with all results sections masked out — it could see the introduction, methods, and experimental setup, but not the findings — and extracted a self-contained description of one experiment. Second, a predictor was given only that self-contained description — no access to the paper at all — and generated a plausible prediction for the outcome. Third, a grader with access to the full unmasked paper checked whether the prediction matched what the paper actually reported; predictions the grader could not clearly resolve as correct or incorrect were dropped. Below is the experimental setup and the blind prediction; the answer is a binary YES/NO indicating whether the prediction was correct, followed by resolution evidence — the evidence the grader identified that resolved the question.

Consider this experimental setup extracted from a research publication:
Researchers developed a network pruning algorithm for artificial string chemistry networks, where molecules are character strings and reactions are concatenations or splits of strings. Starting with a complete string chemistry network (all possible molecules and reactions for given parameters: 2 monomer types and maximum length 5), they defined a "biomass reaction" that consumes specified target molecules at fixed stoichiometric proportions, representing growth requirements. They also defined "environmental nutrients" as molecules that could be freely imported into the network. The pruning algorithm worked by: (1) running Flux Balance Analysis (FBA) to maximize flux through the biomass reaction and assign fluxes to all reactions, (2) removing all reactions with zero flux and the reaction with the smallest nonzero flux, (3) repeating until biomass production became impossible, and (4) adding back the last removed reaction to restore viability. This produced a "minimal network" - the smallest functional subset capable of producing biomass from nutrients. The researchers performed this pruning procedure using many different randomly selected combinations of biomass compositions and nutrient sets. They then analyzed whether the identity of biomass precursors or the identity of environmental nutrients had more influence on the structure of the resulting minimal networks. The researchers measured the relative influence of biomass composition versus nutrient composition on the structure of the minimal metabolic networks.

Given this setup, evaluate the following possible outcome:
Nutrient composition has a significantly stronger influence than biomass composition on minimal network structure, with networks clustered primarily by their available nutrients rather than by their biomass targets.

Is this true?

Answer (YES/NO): NO